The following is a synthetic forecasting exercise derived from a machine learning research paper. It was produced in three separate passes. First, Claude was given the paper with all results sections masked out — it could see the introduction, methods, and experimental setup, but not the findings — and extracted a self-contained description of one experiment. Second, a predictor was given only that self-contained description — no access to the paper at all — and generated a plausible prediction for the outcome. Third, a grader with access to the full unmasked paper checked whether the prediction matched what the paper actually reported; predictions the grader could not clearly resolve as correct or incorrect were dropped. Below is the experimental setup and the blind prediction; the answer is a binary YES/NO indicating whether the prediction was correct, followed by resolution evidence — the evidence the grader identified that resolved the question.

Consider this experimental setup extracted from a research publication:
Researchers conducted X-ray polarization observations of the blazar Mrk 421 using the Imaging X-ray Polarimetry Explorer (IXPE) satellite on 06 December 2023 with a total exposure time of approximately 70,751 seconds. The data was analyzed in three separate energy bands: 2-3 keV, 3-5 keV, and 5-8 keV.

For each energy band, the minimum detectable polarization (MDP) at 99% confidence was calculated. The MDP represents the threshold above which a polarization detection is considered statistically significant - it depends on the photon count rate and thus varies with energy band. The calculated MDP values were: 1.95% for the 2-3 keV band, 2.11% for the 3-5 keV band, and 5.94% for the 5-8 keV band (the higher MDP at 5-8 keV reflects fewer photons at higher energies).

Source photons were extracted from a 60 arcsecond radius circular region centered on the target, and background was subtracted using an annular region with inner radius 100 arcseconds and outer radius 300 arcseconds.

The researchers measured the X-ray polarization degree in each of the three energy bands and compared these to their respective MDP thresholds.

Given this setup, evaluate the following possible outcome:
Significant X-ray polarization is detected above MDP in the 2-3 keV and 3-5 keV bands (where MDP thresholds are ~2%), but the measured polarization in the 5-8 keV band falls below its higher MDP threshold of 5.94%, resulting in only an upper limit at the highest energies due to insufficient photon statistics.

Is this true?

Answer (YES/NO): NO